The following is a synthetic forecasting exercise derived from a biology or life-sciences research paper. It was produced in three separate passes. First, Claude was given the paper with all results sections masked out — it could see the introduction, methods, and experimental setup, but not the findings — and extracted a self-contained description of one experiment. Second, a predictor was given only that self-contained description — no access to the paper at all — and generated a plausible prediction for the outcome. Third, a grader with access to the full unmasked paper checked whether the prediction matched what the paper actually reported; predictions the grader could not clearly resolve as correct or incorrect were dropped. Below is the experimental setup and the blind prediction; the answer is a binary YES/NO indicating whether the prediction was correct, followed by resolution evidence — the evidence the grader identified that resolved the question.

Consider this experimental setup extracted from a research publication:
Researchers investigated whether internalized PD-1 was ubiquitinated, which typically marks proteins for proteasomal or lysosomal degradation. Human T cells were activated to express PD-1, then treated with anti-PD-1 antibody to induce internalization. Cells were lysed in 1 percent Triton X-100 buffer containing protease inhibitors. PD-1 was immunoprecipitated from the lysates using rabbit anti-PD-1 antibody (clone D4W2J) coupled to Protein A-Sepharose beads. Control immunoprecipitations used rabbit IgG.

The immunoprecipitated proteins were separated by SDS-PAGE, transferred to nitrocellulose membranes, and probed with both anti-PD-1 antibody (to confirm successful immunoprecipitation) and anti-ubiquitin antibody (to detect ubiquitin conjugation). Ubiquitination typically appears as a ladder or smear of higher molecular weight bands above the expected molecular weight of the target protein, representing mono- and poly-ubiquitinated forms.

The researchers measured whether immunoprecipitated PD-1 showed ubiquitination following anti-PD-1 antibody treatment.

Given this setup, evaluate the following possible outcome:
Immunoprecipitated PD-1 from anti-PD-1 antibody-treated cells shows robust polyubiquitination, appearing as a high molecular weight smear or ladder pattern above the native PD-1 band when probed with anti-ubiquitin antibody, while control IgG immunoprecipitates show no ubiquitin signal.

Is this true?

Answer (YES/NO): NO